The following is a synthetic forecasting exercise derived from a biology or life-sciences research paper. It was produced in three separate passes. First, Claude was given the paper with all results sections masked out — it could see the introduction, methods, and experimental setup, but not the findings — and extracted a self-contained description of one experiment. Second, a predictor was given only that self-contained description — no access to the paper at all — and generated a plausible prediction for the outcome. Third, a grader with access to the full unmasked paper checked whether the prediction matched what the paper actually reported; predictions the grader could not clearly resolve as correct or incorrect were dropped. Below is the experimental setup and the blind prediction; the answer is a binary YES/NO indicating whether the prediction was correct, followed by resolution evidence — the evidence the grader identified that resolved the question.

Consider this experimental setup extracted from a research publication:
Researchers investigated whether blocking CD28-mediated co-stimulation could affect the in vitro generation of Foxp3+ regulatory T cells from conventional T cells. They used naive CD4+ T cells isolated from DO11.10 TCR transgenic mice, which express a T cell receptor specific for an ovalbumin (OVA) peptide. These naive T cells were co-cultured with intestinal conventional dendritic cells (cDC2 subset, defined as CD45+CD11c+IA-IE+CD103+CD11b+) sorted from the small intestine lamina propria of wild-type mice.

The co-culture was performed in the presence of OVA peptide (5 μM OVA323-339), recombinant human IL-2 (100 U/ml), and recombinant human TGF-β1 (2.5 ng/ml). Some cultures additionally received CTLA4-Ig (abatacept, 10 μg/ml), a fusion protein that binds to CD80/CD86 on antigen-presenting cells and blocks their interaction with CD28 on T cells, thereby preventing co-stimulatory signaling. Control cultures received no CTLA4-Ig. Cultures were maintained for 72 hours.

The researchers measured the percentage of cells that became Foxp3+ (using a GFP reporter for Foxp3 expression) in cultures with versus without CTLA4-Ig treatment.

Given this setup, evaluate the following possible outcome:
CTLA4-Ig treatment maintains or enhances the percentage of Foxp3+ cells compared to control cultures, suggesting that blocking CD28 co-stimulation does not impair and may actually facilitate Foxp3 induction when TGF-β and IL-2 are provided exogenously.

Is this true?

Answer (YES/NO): YES